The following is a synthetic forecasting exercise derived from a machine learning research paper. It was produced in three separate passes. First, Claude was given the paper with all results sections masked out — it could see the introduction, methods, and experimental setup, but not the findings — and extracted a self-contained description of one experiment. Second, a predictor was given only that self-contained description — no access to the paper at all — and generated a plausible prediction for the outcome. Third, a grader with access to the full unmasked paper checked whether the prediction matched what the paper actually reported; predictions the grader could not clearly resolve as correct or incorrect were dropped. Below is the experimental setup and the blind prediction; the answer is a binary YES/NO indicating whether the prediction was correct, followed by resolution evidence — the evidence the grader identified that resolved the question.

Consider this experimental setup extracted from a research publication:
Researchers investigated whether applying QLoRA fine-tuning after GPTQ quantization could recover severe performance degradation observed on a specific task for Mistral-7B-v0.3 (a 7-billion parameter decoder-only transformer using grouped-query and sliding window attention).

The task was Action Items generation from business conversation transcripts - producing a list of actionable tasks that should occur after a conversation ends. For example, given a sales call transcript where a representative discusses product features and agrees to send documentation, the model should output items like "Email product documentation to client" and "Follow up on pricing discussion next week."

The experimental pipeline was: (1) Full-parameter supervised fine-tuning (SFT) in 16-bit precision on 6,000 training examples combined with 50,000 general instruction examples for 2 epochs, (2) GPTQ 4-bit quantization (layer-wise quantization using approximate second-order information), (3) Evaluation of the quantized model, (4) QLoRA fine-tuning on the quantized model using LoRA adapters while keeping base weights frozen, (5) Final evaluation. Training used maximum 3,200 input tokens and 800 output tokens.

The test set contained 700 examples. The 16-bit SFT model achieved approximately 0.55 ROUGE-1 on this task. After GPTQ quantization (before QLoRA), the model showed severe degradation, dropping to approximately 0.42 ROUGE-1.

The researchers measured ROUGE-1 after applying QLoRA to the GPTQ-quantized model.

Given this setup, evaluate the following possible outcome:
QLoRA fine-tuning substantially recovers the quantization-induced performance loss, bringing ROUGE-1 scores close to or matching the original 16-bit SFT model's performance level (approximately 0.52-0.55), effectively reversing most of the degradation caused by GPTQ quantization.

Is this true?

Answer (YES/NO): YES